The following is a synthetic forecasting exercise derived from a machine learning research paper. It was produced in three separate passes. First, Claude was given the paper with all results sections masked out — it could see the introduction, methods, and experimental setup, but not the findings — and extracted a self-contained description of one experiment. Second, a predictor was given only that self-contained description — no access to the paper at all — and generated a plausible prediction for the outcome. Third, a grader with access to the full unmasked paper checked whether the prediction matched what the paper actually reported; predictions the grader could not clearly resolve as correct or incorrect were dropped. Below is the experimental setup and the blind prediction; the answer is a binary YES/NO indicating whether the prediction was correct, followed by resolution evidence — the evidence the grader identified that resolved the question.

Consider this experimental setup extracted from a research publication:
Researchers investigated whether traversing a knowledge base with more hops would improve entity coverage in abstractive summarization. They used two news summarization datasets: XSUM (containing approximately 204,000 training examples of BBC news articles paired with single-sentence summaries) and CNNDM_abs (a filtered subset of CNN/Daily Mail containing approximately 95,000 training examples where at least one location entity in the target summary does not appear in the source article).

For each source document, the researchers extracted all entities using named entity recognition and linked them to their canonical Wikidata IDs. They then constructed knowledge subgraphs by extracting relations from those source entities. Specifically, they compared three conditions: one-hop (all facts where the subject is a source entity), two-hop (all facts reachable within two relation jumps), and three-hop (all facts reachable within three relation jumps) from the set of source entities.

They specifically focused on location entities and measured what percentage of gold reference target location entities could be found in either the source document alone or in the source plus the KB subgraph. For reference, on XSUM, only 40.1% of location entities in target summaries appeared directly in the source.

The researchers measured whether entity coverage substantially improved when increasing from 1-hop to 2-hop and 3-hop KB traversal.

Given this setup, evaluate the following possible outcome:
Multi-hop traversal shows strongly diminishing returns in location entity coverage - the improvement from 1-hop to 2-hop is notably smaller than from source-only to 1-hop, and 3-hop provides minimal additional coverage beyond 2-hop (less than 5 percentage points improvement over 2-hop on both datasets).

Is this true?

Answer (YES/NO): YES